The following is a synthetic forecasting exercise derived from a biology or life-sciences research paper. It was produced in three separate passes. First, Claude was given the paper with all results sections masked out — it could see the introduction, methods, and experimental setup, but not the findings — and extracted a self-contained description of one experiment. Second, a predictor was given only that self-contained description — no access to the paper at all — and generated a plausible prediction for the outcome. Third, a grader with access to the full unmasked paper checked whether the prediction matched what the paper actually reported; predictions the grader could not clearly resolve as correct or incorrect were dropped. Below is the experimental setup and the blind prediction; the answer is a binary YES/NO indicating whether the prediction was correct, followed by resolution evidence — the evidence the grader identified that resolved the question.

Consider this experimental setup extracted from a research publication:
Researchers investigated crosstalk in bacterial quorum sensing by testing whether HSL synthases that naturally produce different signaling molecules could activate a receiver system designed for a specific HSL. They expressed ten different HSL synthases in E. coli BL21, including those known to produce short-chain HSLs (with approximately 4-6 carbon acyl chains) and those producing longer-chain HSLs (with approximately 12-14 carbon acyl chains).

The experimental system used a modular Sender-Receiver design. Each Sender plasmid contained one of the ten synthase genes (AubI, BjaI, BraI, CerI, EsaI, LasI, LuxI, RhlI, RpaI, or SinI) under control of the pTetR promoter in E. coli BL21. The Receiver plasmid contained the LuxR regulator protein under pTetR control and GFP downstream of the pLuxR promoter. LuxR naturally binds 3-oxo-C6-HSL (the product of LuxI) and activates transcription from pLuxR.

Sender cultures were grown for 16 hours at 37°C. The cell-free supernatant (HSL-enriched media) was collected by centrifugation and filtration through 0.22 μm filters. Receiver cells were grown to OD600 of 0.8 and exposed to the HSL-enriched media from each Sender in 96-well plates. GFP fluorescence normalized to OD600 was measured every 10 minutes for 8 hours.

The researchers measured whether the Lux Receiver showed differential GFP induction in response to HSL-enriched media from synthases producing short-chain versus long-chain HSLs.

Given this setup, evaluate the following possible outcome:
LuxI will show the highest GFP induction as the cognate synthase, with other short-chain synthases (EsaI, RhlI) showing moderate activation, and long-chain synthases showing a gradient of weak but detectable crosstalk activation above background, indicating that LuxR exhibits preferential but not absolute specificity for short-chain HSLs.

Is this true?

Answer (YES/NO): NO